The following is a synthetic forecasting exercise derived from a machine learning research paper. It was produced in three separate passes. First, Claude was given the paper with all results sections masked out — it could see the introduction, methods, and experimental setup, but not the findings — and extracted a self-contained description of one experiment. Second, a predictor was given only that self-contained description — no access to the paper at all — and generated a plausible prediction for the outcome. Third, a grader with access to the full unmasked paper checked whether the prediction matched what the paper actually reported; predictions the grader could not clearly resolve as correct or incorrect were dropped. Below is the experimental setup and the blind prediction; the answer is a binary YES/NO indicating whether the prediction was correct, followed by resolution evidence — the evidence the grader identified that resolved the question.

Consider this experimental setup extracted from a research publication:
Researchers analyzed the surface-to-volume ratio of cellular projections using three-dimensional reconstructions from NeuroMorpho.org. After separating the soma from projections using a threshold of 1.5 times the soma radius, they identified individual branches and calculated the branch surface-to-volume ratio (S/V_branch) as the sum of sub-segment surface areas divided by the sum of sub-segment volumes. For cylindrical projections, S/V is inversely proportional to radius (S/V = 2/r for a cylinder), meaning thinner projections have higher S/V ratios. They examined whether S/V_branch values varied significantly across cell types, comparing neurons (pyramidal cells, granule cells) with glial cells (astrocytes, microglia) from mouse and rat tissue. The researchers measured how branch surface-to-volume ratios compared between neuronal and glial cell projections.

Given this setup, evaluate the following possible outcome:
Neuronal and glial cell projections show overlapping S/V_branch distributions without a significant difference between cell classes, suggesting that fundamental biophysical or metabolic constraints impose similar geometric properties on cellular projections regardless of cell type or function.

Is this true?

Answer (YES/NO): YES